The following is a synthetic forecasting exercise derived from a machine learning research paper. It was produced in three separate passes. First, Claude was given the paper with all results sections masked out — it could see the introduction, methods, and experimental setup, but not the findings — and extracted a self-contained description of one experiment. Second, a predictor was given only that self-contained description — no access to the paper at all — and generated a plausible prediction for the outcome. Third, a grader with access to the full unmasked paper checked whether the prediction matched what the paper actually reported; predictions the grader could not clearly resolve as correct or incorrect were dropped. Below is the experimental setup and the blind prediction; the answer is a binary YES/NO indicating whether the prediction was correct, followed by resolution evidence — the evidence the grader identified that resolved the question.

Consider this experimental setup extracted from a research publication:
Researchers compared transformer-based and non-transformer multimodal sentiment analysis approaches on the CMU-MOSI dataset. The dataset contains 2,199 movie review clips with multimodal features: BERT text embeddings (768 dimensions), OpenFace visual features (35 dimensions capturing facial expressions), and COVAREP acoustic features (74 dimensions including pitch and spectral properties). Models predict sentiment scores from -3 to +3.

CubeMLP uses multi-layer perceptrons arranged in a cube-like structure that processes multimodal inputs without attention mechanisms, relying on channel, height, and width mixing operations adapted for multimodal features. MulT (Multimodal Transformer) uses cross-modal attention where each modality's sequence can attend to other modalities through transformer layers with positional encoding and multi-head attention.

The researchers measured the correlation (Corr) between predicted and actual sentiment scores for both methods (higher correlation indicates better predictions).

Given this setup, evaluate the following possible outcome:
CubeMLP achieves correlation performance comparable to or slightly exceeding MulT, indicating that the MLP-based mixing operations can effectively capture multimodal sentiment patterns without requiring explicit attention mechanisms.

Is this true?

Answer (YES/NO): NO